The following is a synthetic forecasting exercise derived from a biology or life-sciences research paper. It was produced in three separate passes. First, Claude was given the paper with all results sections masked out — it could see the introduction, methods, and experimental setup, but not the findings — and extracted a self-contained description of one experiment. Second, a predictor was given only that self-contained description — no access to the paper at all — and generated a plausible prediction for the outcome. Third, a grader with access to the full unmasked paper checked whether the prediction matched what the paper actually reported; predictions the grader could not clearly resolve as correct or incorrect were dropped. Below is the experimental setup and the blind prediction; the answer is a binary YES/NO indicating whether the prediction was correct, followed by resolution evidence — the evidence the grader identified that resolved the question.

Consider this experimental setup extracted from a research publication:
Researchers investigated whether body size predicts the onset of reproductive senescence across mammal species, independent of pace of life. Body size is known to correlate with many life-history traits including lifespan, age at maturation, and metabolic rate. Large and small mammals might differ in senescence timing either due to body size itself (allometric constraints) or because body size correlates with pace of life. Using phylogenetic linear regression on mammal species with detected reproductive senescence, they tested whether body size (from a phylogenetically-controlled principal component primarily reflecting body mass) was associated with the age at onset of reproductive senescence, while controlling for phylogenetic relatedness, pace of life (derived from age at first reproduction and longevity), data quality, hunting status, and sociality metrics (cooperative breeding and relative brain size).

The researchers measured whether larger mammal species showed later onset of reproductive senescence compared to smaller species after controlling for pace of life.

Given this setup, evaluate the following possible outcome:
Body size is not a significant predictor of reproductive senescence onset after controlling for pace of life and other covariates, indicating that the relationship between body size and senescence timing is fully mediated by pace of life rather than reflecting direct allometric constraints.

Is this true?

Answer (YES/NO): NO